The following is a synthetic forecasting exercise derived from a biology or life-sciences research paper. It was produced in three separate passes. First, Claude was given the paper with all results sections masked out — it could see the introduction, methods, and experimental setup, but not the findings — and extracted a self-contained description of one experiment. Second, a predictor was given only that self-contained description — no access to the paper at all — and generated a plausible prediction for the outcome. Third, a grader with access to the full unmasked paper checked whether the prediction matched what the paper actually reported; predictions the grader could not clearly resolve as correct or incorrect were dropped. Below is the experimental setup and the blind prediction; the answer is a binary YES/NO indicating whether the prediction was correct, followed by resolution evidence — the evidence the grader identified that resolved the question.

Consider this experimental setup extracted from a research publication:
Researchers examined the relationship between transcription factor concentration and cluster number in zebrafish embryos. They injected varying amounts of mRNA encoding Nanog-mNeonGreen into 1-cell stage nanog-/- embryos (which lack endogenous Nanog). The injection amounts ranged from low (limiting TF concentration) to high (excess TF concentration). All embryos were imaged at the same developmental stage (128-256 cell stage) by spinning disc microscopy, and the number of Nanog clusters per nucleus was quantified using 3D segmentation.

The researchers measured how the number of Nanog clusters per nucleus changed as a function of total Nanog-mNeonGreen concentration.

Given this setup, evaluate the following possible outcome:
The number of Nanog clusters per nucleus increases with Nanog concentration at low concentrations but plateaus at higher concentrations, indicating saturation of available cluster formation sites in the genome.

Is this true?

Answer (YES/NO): NO